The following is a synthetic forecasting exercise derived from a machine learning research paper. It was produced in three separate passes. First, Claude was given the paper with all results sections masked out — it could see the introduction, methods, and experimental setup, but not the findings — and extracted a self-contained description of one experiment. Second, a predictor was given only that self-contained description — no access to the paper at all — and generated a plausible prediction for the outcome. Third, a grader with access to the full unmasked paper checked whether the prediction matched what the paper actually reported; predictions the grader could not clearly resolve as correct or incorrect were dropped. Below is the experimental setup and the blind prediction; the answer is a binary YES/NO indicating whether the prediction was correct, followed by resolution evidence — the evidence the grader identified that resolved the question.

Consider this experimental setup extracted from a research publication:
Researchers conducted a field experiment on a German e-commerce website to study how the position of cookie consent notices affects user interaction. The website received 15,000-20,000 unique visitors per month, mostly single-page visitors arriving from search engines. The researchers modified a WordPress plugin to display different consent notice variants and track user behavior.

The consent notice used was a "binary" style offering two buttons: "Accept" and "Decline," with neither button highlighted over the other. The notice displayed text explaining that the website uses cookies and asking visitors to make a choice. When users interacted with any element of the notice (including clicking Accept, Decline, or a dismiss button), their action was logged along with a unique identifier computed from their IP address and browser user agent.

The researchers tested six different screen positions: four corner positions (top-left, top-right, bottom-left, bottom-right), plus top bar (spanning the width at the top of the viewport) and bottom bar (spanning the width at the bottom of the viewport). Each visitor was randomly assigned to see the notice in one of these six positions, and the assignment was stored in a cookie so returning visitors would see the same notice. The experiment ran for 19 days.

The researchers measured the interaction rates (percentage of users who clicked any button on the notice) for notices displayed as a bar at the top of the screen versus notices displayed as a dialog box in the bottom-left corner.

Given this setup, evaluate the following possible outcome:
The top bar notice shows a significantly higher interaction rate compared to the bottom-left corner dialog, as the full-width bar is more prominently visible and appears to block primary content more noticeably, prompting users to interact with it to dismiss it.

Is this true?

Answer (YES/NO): NO